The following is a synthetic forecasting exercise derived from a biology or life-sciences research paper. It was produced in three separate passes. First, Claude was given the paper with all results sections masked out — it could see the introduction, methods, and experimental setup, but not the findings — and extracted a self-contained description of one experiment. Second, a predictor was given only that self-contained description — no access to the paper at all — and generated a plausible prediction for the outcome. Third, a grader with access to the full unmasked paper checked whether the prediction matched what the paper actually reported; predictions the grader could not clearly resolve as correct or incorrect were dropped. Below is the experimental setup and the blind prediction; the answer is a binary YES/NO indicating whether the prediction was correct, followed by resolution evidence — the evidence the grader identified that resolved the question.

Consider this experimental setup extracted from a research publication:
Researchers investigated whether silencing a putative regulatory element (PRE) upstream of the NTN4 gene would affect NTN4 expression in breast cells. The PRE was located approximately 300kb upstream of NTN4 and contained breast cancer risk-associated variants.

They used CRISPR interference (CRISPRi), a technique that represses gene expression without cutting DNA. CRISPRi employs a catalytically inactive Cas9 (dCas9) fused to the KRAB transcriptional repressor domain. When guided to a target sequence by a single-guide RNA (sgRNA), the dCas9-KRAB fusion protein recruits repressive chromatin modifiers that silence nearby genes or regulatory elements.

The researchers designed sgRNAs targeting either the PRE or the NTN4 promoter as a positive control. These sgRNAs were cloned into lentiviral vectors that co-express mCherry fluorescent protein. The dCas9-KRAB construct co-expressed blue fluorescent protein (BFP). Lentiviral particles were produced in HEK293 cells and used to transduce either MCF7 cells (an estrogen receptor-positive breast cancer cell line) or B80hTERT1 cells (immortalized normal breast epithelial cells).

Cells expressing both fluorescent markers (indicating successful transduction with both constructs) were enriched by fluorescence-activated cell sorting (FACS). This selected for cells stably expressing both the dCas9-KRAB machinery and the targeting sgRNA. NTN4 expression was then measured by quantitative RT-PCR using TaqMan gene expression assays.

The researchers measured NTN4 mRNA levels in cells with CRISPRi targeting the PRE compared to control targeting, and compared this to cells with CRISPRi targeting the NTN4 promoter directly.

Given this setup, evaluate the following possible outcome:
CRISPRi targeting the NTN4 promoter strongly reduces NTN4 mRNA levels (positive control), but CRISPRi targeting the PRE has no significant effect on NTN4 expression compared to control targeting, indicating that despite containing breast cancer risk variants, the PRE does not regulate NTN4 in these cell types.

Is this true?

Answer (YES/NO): NO